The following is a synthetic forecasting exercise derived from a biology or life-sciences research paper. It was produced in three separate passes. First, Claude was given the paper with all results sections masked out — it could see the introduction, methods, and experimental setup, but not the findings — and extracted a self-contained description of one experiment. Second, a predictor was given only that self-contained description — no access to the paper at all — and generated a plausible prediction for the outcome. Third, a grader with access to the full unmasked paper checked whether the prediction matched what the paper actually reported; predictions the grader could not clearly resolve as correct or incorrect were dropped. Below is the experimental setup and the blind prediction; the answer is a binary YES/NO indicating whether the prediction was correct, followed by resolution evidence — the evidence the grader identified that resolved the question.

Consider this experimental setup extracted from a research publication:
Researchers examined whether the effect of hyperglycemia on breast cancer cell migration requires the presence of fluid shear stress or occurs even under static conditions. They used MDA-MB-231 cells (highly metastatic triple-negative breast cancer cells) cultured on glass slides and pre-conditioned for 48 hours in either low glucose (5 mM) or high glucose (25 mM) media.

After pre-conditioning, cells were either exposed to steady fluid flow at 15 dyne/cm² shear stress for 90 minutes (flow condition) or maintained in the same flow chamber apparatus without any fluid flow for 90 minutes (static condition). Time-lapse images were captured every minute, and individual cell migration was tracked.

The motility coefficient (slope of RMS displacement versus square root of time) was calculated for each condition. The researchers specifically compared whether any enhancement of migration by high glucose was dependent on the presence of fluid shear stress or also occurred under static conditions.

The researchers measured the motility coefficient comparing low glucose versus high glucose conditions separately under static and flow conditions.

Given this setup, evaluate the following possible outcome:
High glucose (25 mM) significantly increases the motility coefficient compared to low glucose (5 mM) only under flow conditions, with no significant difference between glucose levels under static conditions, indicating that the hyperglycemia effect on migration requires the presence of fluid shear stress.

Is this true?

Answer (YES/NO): NO